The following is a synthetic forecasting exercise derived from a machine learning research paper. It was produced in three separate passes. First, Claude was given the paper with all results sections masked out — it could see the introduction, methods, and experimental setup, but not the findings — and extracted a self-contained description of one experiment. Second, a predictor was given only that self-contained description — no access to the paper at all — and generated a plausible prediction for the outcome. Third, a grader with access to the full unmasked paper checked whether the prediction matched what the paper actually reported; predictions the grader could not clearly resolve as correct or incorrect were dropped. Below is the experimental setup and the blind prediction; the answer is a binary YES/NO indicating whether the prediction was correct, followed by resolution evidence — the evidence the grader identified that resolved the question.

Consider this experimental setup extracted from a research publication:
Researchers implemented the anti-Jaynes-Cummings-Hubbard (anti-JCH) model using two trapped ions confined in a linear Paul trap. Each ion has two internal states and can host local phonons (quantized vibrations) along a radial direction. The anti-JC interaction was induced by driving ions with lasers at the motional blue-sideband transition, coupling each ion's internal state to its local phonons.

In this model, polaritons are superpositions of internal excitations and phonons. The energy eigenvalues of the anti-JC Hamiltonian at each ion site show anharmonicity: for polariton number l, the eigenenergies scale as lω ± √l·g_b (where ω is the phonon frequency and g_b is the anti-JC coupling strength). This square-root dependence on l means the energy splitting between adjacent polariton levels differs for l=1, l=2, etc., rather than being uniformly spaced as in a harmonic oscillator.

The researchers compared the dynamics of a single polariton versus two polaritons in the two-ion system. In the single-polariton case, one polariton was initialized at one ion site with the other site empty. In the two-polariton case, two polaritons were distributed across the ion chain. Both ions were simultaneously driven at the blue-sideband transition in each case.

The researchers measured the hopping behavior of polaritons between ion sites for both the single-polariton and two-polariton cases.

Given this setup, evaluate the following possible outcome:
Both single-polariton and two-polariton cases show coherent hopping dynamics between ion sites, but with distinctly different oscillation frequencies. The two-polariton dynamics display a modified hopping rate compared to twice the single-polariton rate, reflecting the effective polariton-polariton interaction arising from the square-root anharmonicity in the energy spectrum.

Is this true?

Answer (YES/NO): NO